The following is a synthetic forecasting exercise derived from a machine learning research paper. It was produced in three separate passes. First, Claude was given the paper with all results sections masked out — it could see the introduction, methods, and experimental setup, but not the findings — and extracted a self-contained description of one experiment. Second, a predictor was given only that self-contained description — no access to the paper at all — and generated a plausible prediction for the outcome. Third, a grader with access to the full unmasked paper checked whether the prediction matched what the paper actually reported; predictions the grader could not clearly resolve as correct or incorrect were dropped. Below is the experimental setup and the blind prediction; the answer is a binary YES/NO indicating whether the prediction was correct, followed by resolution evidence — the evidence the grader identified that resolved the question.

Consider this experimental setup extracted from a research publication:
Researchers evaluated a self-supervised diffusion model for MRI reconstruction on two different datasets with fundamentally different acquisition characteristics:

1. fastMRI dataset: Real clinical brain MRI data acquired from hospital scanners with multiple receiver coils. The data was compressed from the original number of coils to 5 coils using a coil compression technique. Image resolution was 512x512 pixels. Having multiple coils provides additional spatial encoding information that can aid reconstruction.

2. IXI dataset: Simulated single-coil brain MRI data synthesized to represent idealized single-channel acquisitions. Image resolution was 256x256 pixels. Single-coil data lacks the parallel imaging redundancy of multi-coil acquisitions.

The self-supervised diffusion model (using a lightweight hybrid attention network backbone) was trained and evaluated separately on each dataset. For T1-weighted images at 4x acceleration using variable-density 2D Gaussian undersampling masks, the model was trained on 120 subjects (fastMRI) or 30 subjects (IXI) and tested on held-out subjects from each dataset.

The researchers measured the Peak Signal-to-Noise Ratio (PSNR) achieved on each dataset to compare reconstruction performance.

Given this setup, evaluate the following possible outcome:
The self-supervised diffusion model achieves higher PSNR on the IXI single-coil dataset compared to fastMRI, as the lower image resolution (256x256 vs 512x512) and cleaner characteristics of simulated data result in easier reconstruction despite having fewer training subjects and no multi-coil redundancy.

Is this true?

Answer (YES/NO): YES